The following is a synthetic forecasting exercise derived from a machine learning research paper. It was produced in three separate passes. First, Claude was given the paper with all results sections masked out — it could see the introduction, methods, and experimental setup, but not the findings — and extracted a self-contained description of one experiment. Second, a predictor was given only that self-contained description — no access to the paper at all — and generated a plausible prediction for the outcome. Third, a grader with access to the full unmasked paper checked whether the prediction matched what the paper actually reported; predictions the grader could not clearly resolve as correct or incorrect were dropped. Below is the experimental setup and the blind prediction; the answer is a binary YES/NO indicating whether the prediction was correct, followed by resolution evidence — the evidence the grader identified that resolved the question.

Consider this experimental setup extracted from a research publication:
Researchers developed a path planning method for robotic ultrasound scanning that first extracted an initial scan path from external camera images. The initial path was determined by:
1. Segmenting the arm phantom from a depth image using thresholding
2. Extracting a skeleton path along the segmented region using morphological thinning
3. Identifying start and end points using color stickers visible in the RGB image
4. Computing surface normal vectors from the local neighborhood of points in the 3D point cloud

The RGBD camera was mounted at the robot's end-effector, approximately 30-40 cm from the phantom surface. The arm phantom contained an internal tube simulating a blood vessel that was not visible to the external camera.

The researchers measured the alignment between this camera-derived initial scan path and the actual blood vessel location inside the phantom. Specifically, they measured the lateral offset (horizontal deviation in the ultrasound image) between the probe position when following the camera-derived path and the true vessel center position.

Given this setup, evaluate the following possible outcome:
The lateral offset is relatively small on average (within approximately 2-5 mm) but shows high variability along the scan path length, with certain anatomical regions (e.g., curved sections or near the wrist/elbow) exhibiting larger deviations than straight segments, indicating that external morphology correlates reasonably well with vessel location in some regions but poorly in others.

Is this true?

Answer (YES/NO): NO